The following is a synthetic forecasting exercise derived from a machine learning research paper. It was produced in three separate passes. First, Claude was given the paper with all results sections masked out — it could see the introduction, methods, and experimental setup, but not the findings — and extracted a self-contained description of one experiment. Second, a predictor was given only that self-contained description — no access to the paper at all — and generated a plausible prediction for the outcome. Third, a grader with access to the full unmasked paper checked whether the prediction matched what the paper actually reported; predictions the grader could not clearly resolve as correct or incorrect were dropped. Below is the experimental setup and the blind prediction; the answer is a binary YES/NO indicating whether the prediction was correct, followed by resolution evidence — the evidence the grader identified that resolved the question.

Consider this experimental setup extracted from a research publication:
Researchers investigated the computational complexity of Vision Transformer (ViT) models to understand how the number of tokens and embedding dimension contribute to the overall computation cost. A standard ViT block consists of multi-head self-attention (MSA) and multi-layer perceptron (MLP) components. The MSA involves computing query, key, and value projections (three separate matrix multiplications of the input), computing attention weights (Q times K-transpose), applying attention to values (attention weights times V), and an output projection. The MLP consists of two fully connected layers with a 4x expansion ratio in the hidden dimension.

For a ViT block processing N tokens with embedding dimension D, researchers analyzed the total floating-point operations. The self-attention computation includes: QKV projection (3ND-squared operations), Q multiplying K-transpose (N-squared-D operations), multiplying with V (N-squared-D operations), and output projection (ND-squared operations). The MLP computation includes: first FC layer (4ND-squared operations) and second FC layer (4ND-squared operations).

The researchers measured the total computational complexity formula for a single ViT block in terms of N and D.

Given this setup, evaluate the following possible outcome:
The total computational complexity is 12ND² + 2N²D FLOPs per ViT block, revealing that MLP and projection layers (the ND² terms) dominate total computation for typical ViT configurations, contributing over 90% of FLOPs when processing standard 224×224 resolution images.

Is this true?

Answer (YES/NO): NO